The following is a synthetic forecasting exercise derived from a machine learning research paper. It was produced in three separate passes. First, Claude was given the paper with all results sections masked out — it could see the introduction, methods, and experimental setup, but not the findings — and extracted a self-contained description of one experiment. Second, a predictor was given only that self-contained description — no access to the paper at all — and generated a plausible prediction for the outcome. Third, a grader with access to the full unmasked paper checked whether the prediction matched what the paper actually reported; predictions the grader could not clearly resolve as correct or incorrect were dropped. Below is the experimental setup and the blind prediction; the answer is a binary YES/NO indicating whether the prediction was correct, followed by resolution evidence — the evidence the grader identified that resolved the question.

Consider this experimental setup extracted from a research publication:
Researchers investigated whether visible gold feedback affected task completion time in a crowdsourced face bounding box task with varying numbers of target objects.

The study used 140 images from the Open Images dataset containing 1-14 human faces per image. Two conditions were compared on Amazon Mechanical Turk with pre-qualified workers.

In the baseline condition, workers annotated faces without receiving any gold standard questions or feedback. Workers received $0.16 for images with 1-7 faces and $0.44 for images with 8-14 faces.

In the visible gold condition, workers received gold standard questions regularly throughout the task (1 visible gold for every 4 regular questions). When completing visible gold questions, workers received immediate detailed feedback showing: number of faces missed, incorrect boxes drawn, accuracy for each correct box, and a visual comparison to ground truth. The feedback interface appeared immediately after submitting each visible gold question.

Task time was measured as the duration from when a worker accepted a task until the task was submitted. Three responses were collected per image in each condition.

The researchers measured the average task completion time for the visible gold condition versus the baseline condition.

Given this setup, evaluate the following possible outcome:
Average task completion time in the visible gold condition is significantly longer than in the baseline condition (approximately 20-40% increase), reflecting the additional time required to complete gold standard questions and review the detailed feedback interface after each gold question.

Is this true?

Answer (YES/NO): NO